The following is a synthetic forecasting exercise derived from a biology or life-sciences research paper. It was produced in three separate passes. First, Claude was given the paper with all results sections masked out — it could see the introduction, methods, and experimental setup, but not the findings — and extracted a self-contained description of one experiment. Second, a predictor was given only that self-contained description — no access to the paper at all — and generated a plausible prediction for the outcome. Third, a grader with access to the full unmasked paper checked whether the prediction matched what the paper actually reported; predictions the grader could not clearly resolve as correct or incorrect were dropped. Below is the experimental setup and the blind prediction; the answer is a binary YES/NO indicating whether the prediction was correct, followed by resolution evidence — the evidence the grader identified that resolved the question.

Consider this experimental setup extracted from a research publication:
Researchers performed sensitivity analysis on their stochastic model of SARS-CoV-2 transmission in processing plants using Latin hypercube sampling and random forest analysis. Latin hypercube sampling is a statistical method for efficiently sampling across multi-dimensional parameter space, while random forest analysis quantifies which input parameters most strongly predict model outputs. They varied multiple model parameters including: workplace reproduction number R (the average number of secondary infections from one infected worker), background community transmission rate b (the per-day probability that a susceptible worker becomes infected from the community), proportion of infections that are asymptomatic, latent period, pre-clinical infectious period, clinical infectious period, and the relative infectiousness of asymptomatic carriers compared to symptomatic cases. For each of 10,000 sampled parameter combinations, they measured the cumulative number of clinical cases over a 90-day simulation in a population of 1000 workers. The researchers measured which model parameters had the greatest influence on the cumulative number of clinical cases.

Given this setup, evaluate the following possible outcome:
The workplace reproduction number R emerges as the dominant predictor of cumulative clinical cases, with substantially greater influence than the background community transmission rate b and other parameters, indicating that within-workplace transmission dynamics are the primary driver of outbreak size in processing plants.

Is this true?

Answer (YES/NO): NO